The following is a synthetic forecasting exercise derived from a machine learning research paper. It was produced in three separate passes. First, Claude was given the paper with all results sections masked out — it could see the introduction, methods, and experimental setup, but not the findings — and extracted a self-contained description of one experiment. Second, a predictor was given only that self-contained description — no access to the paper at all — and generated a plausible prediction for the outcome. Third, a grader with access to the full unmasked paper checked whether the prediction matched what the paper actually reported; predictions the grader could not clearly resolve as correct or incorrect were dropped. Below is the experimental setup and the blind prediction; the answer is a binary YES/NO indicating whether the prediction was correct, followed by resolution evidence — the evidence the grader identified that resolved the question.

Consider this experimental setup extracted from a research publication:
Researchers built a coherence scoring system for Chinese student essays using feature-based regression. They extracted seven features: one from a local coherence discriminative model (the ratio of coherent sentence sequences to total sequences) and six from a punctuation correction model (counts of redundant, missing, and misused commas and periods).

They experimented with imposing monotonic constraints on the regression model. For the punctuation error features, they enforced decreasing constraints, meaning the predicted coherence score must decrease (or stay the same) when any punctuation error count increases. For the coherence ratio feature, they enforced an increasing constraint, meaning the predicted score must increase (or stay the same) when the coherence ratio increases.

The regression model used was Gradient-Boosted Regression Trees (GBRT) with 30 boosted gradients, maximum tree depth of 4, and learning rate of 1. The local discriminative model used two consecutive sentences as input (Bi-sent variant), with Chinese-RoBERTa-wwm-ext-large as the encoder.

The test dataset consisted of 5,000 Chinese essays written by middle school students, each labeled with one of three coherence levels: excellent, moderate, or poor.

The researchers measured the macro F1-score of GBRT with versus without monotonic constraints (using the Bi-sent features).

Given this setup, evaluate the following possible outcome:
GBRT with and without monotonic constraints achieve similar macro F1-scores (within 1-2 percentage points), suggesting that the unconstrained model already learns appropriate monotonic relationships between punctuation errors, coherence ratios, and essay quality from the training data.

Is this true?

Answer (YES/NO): NO